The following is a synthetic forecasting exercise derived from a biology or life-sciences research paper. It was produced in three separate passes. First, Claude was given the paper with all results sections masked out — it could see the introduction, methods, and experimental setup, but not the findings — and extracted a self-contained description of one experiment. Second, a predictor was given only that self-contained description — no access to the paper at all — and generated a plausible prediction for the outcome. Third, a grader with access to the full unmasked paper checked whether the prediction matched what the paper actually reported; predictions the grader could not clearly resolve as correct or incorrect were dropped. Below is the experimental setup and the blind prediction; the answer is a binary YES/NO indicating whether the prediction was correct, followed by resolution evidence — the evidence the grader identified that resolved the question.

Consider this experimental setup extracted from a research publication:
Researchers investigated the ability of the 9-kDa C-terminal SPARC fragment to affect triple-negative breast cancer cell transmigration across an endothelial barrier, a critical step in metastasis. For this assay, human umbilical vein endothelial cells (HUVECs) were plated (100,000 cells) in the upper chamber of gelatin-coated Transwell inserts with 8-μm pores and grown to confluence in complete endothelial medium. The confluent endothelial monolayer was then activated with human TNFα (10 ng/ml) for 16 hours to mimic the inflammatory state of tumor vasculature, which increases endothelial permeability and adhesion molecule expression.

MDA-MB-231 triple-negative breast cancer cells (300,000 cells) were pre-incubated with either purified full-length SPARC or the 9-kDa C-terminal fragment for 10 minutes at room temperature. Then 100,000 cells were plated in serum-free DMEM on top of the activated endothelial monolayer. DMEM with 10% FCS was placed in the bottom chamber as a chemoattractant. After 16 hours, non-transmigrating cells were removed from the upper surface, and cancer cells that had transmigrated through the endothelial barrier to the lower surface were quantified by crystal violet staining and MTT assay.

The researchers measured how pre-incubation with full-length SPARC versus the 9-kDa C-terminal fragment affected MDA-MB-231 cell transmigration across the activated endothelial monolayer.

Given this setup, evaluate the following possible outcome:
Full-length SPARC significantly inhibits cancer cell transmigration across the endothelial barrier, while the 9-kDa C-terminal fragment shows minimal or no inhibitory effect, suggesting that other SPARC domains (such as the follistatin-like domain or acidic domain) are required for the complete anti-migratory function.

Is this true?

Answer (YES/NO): NO